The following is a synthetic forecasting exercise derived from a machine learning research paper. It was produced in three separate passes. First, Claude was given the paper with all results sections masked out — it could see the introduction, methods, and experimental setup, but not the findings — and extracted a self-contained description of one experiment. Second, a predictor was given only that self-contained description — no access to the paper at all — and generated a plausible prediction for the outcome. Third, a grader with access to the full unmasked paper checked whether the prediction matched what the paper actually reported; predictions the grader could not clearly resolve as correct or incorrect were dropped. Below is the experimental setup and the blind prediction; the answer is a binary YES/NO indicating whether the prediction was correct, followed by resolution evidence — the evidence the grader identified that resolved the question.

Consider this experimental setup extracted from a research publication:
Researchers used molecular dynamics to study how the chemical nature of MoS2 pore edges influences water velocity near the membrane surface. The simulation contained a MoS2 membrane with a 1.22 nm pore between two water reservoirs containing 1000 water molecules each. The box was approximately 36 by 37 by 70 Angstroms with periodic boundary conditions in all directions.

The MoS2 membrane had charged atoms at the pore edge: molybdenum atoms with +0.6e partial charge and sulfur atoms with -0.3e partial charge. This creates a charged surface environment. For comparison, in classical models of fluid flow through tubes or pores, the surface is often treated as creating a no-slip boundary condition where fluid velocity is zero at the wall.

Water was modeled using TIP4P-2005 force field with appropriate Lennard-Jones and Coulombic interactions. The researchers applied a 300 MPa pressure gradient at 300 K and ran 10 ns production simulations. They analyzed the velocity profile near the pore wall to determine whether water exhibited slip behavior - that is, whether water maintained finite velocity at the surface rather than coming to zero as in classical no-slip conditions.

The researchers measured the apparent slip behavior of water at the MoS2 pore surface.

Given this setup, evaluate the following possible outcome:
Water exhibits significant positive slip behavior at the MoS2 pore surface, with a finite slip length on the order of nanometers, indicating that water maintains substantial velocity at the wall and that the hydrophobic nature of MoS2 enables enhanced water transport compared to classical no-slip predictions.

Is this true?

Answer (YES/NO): NO